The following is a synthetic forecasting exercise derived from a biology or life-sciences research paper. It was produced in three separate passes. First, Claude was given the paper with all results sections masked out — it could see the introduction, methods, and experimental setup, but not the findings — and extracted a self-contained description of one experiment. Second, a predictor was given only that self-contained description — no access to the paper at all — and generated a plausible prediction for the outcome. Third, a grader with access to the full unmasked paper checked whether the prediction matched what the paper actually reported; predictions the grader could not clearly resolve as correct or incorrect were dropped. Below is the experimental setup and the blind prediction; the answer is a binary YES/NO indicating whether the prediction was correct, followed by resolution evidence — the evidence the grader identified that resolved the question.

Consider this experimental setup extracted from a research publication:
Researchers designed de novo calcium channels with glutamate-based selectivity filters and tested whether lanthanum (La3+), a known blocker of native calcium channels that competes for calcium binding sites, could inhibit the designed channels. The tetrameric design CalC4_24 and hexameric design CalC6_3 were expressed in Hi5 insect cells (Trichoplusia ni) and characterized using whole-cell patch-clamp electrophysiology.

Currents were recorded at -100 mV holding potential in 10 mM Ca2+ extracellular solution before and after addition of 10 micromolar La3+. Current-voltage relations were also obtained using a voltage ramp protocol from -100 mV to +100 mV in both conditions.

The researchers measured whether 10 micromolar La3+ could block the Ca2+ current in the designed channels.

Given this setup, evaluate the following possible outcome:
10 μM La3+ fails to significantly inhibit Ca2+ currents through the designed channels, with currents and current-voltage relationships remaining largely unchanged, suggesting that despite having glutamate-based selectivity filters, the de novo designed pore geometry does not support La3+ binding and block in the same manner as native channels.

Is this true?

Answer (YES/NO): NO